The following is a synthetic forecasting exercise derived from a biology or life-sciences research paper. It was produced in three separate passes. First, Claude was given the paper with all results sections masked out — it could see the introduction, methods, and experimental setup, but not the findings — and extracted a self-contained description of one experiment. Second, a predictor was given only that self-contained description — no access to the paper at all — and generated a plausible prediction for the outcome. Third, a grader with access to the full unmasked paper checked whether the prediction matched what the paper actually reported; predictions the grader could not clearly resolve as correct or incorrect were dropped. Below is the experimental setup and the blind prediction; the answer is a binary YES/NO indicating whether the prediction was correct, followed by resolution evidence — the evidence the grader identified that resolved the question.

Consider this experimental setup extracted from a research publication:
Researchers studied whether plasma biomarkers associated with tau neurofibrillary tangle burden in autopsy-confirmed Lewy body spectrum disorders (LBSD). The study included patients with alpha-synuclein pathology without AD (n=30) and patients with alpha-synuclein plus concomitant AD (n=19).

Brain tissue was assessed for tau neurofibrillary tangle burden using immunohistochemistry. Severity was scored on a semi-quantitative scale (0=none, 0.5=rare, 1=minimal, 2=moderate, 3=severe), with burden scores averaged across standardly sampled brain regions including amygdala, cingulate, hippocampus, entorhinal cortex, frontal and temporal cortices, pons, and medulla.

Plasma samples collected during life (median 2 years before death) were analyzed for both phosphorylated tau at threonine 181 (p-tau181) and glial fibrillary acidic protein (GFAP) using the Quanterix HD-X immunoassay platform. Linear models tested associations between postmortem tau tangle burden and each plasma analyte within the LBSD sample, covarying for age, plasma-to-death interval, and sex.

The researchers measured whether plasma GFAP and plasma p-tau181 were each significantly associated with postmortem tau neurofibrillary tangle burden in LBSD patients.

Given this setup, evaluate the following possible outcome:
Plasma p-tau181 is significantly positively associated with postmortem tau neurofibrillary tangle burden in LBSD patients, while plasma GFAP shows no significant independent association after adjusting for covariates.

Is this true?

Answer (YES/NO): NO